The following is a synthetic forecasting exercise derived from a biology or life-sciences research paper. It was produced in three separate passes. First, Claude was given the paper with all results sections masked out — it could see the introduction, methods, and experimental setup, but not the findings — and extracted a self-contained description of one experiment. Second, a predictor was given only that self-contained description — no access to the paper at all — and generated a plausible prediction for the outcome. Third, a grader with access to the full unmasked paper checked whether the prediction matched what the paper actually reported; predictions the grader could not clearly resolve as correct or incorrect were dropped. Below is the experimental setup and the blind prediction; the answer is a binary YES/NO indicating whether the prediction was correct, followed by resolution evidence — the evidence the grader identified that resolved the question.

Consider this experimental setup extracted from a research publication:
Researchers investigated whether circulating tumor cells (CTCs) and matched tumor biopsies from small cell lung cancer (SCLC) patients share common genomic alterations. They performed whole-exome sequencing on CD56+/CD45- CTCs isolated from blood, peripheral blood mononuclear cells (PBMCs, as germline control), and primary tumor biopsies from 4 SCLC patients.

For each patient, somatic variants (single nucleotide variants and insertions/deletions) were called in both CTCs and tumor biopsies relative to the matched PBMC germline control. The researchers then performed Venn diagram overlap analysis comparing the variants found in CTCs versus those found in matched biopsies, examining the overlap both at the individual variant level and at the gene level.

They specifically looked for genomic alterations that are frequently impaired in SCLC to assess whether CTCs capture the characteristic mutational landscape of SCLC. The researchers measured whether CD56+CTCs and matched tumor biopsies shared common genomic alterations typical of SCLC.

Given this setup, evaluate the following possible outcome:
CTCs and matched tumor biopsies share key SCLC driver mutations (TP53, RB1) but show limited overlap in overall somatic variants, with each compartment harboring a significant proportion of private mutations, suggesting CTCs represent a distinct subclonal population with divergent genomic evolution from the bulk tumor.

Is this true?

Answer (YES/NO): YES